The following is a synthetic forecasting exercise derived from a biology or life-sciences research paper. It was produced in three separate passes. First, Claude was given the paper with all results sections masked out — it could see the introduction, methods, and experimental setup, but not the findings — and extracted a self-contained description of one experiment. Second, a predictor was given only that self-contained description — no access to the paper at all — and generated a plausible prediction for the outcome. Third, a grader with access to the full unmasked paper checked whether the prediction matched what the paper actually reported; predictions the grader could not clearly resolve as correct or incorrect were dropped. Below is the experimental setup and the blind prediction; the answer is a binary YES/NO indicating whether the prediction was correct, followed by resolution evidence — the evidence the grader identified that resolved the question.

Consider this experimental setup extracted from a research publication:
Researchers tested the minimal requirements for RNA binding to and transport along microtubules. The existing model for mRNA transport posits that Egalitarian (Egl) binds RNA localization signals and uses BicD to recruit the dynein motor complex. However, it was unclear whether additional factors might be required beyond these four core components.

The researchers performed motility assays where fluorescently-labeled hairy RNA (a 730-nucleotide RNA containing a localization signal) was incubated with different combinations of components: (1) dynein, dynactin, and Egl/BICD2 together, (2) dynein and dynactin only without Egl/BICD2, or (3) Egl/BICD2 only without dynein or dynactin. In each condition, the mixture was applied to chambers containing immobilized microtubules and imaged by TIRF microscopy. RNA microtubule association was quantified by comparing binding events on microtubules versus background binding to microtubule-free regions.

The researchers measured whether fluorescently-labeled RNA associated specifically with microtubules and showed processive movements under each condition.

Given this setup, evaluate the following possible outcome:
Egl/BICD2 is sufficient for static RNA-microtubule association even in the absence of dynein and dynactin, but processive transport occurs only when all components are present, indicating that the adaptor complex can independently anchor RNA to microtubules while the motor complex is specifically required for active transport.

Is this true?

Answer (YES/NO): NO